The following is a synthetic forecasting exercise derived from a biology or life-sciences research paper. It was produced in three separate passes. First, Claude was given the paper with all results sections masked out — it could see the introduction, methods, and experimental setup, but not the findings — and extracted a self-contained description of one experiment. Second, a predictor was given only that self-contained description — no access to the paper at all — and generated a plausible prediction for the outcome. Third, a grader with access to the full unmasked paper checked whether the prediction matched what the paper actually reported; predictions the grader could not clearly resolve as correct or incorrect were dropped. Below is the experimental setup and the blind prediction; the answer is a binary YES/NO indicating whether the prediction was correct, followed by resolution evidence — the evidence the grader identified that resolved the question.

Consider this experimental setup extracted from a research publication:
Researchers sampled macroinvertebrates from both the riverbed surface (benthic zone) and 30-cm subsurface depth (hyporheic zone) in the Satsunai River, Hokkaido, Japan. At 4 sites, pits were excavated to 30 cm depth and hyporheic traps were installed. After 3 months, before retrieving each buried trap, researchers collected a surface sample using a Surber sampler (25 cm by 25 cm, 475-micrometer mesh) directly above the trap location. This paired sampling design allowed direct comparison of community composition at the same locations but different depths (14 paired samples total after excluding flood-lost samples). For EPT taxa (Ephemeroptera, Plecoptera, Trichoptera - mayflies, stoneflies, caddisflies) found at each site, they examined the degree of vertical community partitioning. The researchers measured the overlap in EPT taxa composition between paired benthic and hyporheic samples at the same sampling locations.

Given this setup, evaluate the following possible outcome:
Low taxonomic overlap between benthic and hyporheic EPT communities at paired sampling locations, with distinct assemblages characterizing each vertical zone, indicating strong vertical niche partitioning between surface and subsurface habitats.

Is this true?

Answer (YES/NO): YES